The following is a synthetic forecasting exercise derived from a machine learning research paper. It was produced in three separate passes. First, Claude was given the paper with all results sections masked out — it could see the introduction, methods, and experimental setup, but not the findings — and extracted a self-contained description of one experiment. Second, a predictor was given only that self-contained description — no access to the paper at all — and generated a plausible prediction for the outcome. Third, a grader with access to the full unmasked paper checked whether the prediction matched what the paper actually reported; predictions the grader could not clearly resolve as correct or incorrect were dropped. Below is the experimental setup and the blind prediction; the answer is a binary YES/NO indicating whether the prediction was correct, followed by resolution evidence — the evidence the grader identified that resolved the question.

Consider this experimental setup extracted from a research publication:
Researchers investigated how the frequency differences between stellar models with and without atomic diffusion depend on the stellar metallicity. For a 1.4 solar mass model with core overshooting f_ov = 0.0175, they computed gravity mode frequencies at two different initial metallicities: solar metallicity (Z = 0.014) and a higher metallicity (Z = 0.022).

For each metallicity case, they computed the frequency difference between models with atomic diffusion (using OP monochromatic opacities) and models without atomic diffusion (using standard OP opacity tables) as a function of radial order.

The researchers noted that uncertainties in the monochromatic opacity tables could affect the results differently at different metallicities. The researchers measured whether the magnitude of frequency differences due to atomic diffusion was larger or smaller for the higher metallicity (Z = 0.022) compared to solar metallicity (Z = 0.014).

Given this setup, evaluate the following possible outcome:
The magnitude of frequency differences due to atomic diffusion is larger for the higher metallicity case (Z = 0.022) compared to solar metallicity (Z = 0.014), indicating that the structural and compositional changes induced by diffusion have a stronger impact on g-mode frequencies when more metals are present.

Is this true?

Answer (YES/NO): NO